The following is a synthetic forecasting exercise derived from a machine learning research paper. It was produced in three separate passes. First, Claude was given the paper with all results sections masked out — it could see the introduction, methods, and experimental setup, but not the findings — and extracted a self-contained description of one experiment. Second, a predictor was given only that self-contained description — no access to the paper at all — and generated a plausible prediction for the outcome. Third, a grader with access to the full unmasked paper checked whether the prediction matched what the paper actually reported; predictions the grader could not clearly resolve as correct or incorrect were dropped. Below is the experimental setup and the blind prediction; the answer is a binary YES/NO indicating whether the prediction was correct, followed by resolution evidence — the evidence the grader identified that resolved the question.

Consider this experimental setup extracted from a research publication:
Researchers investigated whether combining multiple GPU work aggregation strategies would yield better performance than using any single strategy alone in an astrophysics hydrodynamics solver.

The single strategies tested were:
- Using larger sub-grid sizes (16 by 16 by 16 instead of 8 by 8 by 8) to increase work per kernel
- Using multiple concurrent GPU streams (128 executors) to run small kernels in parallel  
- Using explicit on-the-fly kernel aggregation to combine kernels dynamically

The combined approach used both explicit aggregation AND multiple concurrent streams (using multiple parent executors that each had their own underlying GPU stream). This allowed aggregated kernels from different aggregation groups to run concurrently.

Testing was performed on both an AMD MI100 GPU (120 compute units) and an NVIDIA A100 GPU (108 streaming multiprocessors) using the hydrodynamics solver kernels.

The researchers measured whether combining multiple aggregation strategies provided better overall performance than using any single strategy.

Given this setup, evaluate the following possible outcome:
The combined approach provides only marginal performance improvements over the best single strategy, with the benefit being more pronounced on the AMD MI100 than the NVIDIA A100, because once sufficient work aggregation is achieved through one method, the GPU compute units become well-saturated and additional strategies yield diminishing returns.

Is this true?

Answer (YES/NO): NO